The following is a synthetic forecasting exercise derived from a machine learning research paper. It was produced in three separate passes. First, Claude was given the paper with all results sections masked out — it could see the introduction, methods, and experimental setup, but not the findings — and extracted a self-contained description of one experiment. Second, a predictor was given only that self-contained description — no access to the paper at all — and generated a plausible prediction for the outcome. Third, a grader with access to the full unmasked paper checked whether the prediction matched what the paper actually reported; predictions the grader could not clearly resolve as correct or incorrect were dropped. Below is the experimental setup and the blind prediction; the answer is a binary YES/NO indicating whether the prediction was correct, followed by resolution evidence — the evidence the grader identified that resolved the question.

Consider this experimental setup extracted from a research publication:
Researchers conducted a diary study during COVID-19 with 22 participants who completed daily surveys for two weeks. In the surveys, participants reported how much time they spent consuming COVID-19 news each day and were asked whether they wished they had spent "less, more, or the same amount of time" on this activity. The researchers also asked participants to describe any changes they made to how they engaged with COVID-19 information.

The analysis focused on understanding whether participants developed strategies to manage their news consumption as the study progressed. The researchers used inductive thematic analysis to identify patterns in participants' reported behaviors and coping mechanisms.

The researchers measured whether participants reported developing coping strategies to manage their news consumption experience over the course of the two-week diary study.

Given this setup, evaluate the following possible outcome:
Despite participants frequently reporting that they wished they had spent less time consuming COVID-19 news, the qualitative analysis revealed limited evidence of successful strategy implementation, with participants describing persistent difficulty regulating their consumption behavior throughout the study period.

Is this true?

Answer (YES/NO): NO